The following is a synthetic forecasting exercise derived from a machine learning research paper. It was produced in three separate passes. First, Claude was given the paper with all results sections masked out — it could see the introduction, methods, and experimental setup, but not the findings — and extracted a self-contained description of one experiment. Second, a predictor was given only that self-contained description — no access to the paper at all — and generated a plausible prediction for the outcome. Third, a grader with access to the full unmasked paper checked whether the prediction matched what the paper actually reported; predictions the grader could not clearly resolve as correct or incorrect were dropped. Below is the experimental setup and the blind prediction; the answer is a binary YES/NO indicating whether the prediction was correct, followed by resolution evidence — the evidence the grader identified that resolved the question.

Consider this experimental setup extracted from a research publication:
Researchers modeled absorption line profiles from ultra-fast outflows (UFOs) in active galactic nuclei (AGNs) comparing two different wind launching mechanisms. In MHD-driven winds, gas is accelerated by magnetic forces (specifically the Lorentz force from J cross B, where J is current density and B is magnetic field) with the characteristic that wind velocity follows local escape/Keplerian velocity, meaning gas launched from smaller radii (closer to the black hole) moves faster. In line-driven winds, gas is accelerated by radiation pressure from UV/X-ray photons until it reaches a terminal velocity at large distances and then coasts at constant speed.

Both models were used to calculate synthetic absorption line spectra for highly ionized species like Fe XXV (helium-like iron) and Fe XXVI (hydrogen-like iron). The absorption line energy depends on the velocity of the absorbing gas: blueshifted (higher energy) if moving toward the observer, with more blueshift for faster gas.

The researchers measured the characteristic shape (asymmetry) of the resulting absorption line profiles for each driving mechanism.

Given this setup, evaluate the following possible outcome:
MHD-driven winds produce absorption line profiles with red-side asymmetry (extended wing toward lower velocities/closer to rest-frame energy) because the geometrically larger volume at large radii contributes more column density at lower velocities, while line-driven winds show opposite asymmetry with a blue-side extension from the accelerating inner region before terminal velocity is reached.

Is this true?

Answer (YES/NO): NO